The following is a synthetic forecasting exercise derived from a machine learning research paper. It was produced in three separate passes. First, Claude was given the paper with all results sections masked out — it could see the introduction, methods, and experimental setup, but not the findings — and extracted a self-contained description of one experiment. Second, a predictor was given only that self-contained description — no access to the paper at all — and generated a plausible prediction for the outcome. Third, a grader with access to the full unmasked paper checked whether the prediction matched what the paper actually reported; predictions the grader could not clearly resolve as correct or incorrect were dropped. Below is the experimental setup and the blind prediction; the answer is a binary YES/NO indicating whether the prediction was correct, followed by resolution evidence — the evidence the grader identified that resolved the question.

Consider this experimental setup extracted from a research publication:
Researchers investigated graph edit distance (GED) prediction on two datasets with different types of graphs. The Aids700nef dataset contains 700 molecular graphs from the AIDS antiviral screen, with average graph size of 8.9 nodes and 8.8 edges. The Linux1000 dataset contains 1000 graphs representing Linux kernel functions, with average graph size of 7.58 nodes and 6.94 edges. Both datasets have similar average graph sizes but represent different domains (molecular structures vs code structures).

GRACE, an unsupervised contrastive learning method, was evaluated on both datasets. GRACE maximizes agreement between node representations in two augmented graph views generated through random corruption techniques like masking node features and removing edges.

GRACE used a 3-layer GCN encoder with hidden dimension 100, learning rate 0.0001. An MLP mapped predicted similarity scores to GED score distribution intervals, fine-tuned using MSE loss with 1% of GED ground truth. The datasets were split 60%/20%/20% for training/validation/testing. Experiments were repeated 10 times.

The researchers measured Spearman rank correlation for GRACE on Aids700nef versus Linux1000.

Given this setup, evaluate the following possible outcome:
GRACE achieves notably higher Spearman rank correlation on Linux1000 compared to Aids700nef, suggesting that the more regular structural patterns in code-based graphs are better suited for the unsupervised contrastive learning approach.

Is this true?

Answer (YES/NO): YES